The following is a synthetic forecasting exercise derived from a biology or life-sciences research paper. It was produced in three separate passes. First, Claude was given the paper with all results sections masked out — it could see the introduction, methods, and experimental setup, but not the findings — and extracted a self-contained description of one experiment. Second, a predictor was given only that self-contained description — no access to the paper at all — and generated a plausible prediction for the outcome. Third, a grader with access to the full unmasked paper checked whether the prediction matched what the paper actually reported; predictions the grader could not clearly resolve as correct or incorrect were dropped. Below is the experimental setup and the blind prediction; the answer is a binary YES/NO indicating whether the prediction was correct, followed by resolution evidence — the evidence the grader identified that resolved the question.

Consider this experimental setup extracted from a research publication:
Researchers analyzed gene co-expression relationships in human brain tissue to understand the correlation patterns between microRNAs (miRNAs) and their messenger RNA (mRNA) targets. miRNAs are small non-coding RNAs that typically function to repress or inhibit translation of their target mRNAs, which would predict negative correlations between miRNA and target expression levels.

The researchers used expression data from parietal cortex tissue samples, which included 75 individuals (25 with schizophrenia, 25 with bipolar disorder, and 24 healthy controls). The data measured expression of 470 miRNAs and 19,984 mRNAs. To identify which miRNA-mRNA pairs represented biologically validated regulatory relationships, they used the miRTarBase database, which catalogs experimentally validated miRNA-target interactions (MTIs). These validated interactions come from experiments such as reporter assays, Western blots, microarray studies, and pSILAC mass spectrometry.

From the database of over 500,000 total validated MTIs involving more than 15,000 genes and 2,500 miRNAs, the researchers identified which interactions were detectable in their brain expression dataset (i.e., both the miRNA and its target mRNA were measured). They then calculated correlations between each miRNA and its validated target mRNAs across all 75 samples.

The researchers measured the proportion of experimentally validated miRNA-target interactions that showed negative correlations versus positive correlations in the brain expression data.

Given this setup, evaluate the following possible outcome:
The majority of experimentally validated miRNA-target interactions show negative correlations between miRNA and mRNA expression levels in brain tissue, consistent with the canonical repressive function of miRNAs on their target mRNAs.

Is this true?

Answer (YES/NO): NO